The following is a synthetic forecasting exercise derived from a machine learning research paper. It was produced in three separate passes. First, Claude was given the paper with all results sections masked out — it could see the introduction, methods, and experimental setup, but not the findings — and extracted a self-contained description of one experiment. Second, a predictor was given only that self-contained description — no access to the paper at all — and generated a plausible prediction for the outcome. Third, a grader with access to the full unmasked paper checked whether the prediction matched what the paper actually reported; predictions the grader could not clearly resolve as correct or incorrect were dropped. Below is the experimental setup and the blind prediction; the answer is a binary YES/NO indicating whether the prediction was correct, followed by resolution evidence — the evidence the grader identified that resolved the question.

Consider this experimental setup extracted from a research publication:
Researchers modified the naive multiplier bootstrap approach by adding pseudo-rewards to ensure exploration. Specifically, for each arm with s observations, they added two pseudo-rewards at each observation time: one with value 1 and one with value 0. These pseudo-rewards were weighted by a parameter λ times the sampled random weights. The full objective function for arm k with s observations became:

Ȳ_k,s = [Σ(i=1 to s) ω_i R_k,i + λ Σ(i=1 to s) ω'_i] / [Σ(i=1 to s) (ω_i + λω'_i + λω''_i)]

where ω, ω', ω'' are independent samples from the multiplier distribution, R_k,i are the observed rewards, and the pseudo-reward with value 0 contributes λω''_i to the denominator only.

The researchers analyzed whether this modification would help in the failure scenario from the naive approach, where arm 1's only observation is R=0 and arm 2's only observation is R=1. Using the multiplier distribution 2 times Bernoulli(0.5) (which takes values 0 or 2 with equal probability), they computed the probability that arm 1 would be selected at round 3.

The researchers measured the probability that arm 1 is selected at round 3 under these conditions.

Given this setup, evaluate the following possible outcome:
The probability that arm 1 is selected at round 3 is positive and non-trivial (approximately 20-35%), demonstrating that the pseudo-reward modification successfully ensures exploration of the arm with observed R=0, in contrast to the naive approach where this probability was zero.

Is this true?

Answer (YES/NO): NO